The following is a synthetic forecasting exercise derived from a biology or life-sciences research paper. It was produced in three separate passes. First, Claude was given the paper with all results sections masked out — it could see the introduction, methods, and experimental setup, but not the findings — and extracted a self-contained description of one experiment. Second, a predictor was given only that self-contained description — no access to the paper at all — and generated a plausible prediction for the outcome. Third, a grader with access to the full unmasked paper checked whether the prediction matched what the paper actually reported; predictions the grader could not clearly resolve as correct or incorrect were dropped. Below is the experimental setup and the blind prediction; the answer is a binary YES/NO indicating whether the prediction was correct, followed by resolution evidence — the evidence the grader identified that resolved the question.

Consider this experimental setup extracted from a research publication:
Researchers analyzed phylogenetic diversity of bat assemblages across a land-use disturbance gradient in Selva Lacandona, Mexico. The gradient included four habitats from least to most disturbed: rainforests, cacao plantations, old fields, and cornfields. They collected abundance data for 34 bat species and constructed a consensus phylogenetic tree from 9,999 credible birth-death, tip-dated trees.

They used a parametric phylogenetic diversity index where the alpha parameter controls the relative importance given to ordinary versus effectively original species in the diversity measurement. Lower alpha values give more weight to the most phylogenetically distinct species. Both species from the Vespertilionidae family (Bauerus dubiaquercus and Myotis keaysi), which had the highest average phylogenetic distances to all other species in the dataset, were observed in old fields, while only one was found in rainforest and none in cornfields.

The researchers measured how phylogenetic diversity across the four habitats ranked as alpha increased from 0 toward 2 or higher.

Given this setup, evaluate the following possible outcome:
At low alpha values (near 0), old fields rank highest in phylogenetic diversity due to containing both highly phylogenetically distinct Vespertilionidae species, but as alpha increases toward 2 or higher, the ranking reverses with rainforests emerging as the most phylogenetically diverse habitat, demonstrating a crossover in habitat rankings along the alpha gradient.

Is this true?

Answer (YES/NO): YES